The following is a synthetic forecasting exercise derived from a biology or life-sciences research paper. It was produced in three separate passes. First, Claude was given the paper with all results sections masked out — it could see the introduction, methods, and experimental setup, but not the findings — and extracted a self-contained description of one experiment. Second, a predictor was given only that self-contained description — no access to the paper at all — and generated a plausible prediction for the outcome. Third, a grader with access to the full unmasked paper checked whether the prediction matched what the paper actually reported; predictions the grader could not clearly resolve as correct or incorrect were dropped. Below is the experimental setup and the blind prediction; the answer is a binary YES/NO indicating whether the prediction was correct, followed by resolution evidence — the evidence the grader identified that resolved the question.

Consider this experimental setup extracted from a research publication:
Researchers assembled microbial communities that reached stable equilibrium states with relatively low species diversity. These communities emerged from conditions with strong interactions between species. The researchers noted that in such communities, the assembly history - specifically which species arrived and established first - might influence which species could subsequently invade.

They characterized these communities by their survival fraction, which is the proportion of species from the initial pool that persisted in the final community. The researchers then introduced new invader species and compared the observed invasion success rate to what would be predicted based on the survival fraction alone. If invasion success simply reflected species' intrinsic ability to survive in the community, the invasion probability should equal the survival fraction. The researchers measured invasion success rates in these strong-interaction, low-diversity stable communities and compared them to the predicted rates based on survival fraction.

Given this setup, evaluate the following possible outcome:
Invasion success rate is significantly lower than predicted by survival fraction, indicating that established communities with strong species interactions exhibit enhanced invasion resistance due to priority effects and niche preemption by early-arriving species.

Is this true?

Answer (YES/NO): YES